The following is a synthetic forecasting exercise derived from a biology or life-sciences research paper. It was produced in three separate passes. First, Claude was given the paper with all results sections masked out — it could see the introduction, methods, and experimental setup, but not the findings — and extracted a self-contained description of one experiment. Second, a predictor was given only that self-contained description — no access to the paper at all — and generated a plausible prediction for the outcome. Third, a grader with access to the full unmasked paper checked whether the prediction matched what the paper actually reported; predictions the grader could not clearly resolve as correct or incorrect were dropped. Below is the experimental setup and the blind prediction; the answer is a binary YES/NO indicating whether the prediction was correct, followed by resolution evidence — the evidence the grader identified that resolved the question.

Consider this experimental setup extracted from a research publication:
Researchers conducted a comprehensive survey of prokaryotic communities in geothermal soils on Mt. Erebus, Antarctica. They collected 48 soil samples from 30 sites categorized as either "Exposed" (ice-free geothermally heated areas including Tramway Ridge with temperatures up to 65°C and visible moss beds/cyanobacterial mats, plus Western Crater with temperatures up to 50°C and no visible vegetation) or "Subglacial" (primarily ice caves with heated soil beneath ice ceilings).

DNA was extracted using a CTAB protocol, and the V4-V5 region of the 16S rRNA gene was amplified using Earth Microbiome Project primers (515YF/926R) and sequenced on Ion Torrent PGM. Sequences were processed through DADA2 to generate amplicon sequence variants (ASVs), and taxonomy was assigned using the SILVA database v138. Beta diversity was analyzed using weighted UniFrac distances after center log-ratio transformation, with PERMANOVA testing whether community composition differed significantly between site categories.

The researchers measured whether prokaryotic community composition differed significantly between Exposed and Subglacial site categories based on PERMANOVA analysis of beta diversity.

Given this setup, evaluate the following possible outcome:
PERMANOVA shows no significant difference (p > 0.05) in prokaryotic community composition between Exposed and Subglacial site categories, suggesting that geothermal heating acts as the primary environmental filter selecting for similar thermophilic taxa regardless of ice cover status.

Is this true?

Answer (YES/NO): NO